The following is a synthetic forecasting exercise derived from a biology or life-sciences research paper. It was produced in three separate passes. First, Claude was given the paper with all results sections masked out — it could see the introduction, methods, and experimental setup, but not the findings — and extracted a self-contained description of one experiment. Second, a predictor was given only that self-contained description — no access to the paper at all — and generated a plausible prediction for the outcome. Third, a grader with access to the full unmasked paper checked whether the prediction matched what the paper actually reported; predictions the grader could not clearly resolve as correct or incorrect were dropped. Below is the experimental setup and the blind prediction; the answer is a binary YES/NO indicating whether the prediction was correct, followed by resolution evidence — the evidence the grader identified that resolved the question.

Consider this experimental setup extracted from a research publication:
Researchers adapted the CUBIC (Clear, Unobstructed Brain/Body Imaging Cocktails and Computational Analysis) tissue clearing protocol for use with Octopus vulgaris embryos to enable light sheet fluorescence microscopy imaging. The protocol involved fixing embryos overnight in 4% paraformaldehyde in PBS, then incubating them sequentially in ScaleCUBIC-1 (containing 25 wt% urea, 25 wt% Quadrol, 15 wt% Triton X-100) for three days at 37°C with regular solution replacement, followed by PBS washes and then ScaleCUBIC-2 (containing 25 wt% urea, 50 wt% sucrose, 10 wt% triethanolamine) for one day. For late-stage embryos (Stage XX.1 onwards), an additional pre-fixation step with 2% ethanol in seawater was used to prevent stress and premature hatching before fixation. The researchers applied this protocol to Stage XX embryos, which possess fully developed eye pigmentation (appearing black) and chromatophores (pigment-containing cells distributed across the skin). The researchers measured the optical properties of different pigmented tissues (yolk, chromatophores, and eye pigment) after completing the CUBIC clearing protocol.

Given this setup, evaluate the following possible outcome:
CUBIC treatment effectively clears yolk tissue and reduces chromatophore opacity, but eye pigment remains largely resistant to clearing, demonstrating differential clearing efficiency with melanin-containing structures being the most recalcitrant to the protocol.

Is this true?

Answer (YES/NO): NO